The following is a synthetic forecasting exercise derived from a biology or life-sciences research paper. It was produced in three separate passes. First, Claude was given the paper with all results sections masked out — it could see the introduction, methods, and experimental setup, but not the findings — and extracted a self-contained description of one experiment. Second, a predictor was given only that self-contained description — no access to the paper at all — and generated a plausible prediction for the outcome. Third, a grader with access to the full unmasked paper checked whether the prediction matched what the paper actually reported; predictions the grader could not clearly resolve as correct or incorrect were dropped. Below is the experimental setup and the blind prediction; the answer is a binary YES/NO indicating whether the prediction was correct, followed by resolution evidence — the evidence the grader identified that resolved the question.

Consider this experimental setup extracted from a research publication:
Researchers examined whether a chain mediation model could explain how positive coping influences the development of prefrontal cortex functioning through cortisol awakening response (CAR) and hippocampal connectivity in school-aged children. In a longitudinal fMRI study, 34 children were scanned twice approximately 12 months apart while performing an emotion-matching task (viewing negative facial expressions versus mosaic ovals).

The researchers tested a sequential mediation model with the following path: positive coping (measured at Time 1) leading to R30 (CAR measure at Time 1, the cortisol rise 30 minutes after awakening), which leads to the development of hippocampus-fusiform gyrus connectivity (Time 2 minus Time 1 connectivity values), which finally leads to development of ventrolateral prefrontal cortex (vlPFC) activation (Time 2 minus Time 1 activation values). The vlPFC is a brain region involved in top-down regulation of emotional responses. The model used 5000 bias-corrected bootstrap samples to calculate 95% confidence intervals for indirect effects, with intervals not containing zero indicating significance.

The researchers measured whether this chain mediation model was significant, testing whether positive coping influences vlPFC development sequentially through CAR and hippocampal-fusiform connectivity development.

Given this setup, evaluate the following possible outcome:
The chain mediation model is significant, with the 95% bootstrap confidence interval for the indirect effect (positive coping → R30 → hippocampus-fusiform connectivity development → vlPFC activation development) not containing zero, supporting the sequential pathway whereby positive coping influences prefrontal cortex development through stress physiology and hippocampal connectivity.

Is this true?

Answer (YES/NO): YES